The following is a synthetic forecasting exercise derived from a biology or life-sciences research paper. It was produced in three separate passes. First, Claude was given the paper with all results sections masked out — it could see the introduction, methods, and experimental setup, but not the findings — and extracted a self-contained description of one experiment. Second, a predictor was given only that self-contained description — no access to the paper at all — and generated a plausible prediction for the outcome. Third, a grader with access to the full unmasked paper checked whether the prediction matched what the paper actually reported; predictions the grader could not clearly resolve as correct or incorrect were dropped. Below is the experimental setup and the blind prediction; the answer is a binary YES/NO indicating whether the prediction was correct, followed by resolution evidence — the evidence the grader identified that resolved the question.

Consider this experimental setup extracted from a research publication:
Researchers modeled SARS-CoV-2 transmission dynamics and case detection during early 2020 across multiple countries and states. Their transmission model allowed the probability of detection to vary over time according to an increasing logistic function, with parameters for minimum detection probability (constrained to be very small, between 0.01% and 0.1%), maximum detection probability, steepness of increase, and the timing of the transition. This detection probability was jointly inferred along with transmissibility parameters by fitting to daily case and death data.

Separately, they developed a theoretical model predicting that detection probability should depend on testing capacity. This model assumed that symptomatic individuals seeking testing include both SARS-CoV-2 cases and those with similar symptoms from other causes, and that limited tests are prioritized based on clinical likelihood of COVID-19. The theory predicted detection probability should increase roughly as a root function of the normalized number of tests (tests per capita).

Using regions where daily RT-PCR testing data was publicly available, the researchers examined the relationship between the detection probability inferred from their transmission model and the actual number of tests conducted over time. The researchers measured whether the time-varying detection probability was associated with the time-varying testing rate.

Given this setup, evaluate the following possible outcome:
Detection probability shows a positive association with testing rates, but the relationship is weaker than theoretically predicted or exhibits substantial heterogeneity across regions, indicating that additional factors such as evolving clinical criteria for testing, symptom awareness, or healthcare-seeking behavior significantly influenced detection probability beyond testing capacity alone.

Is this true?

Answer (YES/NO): NO